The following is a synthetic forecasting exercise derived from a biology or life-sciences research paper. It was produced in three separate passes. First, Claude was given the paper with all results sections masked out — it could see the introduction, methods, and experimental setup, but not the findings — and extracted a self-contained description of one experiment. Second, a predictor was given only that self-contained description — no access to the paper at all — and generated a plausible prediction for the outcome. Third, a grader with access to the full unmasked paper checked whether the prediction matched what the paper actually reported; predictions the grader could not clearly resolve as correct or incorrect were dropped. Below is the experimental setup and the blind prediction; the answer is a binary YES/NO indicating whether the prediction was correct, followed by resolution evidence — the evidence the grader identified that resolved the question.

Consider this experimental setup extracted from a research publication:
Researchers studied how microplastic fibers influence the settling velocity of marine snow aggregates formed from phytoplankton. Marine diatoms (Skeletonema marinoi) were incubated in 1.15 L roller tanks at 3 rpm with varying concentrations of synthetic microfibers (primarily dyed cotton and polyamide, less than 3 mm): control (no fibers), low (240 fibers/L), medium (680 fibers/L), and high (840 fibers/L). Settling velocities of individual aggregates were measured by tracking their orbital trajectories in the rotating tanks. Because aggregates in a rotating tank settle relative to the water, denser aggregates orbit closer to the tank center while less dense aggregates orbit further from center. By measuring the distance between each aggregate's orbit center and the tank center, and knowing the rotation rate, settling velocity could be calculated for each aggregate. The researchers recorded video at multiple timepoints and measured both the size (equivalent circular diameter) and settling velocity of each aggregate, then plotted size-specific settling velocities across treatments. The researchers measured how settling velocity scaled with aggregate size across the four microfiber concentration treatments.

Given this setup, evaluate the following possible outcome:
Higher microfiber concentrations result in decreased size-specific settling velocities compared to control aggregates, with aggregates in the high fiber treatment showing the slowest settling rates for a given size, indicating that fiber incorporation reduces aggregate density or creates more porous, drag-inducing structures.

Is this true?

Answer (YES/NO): YES